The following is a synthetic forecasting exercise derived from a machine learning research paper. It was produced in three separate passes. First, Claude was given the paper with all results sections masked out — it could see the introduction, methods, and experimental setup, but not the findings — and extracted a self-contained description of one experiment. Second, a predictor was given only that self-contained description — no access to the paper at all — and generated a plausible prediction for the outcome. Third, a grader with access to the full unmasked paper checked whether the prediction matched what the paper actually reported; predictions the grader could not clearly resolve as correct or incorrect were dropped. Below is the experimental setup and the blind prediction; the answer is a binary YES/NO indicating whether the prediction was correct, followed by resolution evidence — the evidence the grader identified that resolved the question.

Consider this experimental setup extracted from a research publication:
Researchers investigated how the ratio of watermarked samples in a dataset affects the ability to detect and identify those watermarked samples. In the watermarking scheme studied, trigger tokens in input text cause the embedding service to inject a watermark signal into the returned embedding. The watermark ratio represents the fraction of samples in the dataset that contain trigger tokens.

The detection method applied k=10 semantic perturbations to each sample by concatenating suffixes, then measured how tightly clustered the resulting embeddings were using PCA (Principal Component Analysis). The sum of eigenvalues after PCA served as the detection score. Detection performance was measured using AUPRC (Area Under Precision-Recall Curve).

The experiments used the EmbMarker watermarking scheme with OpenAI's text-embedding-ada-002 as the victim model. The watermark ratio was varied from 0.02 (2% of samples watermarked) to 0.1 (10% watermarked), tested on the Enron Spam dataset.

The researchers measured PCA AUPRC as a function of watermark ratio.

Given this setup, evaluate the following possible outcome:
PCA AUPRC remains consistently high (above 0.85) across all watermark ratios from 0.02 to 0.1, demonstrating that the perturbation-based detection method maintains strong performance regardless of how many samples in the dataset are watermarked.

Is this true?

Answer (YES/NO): NO